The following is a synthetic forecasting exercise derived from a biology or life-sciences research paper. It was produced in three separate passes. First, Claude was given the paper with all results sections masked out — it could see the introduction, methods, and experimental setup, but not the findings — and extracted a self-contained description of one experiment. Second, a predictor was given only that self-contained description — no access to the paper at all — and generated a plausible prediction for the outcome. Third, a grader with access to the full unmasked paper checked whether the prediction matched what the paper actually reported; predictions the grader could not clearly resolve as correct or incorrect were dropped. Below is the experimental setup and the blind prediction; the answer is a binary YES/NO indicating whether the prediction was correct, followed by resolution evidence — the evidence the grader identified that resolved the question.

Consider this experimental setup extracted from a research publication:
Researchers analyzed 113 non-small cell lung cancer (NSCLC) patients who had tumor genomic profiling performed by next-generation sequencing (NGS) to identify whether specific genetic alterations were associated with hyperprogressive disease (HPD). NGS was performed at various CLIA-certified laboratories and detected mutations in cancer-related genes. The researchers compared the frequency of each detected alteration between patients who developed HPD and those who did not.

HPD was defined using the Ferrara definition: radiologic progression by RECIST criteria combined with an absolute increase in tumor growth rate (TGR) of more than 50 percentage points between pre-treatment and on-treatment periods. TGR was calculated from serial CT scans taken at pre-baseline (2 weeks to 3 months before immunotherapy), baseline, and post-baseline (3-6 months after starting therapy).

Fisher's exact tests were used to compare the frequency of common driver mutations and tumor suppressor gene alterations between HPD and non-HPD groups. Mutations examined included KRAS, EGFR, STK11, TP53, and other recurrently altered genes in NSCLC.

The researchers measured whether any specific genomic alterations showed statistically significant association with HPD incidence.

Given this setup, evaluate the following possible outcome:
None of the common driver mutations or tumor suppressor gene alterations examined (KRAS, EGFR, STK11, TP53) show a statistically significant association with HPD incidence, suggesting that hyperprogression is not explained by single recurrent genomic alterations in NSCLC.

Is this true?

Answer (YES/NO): NO